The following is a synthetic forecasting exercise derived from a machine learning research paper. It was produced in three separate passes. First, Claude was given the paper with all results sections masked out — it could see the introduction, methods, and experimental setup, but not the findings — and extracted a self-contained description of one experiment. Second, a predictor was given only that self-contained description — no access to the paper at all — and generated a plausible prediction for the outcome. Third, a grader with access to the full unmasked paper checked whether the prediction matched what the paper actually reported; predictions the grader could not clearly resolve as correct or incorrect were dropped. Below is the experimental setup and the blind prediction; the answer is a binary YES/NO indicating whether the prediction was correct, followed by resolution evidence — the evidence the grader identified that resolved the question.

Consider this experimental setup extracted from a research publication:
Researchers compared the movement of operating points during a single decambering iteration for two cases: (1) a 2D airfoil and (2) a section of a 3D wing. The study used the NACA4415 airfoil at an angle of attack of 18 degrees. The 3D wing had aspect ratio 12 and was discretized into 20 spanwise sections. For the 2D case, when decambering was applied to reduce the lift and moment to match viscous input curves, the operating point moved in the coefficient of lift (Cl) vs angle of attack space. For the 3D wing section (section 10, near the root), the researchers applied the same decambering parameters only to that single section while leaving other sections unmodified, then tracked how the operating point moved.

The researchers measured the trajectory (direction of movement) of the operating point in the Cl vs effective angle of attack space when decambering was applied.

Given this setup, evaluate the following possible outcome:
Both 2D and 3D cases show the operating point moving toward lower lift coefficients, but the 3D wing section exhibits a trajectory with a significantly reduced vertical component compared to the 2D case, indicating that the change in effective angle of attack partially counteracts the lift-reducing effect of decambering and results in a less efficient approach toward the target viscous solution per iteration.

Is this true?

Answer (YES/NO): YES